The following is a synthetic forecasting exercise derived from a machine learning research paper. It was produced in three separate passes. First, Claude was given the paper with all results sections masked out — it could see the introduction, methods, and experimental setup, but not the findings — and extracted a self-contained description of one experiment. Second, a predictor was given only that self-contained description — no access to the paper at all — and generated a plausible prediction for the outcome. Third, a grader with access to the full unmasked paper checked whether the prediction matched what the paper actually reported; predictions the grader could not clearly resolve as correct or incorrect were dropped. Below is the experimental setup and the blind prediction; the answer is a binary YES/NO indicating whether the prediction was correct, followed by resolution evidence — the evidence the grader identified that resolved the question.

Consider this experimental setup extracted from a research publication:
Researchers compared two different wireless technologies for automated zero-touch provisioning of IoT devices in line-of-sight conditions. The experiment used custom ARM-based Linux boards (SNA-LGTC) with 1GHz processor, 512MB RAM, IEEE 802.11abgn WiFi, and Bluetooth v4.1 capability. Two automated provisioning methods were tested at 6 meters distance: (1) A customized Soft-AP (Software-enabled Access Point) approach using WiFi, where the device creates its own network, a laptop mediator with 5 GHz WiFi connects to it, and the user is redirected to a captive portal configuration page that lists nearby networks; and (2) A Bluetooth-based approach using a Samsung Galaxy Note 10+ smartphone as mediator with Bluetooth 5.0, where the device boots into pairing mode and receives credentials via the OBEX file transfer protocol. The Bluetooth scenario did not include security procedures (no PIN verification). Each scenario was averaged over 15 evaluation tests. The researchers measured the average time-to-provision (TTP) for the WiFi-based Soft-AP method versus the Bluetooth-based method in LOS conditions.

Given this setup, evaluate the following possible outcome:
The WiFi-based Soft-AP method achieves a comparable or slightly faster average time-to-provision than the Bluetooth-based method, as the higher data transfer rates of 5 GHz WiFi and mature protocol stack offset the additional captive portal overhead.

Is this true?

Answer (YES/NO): NO